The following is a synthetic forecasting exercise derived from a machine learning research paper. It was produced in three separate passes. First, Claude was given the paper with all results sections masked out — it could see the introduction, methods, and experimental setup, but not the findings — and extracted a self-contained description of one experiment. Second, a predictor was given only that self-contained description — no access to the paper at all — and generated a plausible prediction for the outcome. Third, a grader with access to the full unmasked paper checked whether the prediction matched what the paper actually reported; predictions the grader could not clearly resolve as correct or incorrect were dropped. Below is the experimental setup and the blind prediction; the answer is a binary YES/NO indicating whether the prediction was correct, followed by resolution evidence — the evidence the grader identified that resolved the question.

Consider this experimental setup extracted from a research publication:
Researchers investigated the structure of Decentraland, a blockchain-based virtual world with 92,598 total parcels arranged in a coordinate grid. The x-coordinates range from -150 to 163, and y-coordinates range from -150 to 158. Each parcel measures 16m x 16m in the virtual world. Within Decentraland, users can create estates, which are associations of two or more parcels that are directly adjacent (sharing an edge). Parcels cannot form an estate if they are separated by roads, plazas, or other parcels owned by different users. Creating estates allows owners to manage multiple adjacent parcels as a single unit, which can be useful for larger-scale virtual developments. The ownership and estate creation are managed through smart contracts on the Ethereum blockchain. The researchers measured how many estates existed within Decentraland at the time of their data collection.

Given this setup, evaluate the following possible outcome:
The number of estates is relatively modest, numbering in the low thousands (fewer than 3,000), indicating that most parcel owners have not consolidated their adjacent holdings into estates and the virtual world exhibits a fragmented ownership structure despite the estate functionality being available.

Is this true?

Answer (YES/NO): YES